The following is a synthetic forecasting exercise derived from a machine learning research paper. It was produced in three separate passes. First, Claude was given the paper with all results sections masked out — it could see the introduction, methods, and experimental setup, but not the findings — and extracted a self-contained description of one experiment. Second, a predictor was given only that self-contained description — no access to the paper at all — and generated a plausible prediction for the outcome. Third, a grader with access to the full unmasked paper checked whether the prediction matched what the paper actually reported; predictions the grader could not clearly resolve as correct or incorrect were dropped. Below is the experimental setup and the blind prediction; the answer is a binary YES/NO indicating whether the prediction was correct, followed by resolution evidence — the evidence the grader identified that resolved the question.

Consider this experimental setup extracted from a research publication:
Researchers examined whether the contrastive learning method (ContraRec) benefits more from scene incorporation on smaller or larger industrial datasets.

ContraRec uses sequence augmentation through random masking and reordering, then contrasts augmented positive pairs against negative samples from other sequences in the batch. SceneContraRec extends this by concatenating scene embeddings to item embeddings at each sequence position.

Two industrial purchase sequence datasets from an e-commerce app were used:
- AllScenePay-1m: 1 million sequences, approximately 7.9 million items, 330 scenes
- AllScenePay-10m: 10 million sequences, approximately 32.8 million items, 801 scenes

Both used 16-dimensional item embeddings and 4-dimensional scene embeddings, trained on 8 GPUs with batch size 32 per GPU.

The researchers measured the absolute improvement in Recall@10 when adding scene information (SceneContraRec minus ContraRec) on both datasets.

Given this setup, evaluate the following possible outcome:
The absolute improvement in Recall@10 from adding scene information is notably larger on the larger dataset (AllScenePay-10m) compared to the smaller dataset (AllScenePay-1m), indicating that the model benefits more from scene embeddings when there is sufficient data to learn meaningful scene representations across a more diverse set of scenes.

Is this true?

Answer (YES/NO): YES